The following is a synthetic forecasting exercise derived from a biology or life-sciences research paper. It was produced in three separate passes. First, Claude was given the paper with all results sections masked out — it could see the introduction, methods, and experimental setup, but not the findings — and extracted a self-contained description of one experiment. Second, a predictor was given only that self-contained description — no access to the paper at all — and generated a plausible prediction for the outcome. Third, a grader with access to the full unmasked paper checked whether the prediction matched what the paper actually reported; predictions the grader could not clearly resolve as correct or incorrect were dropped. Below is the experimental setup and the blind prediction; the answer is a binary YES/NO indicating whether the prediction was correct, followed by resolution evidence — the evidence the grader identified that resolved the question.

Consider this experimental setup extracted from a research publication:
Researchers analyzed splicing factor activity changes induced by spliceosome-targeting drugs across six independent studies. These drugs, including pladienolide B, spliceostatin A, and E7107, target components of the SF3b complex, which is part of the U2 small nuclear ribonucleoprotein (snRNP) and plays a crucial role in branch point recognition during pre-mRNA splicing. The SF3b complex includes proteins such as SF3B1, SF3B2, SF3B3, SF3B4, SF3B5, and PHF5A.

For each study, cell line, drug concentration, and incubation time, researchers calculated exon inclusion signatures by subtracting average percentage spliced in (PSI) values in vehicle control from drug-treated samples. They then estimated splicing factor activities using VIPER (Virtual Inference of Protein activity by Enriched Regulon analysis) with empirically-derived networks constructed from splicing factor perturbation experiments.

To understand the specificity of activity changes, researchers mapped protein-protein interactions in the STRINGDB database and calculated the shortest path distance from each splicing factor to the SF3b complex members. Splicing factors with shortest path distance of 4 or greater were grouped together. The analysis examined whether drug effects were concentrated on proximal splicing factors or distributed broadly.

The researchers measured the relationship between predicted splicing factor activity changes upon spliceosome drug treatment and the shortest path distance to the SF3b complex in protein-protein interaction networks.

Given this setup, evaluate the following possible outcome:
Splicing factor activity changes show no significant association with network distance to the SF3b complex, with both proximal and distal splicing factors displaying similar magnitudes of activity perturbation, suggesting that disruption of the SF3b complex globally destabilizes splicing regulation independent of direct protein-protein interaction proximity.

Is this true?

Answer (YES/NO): NO